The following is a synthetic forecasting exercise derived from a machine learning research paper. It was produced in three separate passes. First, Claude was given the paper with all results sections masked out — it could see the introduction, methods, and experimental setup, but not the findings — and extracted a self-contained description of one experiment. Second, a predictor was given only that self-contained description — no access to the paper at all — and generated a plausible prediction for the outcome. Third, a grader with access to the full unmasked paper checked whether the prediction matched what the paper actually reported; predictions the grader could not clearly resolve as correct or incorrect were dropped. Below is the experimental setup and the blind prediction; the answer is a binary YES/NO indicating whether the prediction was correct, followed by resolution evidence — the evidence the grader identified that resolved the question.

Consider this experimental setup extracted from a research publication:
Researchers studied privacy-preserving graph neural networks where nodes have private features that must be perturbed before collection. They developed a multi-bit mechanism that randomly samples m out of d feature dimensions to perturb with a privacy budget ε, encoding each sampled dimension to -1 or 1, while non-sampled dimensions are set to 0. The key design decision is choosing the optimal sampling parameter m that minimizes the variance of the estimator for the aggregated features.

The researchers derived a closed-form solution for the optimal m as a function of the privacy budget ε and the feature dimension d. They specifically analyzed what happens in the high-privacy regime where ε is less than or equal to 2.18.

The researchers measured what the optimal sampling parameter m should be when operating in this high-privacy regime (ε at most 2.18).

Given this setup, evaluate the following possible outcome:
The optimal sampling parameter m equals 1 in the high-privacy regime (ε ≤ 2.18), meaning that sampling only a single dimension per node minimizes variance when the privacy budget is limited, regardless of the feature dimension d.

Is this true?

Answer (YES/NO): YES